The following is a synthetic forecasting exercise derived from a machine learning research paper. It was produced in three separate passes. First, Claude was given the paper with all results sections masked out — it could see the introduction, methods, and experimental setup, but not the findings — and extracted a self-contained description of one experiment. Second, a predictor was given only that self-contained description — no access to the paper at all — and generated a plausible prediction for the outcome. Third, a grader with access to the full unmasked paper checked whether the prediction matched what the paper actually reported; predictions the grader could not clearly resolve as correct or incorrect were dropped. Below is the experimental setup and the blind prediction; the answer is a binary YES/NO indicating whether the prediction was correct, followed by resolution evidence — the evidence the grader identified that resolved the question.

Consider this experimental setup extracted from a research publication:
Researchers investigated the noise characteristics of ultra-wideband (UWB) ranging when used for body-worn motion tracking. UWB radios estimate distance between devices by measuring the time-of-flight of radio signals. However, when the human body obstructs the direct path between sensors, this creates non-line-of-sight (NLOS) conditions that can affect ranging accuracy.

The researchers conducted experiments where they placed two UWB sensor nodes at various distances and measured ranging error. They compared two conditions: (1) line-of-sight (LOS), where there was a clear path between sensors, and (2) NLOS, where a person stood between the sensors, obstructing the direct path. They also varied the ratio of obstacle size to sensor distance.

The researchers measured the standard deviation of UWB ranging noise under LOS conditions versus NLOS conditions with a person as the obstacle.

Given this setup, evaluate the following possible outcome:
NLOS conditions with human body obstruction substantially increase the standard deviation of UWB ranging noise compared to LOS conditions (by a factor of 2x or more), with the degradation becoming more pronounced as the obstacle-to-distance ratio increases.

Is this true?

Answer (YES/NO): NO